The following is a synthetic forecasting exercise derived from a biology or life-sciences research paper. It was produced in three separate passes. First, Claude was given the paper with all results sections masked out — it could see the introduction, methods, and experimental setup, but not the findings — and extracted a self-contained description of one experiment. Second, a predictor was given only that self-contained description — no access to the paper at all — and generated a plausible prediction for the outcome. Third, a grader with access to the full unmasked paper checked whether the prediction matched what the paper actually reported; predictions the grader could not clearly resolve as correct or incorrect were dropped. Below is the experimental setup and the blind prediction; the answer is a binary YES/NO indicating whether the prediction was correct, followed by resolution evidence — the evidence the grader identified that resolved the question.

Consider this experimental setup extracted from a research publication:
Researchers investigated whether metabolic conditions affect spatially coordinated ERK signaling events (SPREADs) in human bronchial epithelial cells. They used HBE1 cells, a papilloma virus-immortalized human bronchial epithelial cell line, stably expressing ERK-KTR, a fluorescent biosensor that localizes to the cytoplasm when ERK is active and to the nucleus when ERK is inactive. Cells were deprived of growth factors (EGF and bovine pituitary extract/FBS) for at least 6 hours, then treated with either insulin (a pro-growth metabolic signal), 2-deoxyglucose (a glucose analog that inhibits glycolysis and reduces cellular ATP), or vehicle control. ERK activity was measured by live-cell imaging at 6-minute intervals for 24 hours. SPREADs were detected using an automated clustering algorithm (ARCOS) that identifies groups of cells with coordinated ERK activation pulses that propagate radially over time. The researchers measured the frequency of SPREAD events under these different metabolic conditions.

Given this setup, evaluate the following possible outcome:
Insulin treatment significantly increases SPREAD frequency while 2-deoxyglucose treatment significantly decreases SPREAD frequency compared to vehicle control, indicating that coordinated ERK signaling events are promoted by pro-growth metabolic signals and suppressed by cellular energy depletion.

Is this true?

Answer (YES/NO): YES